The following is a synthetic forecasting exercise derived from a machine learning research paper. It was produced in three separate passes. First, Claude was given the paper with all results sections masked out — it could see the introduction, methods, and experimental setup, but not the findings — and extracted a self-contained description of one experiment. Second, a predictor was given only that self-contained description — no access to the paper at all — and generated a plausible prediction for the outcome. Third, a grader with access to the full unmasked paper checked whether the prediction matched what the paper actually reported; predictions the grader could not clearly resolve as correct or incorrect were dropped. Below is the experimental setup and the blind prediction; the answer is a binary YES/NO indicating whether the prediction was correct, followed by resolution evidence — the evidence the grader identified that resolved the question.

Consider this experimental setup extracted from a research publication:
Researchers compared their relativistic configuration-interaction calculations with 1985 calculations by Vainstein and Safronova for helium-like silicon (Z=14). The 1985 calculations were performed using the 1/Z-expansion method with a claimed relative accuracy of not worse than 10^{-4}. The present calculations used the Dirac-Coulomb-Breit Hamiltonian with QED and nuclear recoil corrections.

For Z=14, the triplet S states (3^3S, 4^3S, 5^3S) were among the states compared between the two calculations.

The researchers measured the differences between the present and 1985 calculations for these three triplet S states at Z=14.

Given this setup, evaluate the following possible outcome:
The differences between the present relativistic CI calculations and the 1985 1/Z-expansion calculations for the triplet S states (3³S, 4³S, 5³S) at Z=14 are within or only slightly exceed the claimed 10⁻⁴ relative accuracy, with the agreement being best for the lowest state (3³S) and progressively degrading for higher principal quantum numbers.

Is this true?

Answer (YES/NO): NO